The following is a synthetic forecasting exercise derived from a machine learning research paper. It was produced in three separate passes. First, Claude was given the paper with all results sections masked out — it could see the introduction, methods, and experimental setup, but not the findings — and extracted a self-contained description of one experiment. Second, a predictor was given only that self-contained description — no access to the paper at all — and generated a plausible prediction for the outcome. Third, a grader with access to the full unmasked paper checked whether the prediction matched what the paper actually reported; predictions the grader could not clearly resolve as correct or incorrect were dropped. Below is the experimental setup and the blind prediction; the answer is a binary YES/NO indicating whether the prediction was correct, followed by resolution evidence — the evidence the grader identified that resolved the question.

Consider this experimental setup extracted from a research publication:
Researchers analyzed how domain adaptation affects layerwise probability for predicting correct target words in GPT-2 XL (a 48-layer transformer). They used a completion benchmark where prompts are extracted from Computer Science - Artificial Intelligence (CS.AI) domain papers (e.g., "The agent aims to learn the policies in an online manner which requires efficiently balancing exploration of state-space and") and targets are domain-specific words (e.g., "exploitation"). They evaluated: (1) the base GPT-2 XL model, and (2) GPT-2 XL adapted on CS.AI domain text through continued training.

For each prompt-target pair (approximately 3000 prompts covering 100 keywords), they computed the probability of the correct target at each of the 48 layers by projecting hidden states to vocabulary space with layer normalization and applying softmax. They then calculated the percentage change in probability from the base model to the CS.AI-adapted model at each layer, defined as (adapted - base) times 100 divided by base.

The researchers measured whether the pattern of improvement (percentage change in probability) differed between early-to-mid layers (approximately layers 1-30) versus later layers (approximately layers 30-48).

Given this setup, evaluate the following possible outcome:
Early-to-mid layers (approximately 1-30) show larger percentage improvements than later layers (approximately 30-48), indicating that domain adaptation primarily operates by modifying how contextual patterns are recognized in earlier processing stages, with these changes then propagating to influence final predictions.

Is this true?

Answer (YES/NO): NO